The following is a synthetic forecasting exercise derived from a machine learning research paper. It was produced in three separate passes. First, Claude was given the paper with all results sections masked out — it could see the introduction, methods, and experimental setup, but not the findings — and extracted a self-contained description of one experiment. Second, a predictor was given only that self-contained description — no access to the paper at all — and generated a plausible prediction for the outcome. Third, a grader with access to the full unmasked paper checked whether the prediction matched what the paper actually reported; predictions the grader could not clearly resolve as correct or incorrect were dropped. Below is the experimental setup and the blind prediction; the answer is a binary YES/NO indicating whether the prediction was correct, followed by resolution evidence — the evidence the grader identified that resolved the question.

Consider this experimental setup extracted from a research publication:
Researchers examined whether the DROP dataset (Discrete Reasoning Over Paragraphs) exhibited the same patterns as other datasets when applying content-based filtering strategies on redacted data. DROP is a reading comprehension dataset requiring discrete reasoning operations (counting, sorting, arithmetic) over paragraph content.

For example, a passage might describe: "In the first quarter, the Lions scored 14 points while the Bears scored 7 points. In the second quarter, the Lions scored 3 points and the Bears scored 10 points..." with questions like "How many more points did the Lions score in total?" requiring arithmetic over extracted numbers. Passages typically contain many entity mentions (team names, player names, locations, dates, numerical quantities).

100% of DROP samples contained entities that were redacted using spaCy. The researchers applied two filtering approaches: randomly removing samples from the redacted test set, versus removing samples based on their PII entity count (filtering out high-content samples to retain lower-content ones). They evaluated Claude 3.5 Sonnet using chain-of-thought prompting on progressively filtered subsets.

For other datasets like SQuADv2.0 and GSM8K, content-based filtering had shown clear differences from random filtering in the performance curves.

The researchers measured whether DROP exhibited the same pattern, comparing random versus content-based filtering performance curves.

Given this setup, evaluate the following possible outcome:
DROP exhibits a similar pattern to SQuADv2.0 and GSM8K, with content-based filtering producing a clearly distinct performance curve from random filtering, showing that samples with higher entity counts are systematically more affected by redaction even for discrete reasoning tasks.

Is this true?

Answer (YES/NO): NO